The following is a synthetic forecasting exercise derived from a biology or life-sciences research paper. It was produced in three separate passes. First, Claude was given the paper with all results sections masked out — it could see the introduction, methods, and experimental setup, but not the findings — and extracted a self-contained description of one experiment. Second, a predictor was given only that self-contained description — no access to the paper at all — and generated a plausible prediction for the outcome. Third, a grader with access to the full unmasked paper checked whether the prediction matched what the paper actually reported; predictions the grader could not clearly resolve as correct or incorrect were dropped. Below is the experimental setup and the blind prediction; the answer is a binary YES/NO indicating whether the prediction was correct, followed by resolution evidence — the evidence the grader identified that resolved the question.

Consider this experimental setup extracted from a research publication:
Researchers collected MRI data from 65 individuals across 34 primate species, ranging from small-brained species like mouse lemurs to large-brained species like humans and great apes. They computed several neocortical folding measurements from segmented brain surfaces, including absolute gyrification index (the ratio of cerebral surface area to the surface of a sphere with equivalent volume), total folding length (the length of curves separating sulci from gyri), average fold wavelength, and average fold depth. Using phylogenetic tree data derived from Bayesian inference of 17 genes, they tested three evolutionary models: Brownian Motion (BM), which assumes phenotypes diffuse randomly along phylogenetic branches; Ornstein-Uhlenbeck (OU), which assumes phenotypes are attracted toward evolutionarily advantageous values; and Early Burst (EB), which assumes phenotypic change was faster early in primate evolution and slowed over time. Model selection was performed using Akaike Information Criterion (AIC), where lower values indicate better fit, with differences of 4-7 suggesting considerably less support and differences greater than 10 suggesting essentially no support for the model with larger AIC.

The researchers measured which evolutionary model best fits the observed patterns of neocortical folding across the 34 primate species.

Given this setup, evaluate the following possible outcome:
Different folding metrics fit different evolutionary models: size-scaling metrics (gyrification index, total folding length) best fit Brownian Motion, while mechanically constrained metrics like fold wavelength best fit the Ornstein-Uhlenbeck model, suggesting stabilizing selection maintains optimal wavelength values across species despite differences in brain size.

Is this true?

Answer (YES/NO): NO